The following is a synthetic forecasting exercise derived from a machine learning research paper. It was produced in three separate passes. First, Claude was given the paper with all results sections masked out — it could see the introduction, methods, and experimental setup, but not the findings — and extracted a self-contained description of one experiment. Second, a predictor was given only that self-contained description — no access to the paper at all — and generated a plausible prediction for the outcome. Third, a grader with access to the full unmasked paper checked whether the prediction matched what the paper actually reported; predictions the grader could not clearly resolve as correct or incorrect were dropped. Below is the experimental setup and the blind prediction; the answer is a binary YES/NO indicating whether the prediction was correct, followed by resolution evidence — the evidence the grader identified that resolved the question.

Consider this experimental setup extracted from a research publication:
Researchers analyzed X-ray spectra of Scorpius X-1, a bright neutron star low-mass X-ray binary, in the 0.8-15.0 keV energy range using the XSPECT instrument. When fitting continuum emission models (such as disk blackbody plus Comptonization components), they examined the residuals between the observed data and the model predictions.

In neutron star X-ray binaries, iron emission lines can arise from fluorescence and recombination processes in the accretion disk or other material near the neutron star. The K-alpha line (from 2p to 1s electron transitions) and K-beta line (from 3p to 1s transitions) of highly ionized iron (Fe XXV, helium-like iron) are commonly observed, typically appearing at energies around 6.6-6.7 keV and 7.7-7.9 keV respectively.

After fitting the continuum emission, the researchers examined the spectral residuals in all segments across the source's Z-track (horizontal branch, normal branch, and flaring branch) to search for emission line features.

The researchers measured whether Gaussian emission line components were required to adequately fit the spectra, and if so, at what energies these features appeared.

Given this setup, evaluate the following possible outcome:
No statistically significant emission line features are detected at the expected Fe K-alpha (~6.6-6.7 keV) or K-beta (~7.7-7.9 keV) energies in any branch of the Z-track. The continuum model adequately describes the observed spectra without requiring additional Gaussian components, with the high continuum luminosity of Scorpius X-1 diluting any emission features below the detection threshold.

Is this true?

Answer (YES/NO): NO